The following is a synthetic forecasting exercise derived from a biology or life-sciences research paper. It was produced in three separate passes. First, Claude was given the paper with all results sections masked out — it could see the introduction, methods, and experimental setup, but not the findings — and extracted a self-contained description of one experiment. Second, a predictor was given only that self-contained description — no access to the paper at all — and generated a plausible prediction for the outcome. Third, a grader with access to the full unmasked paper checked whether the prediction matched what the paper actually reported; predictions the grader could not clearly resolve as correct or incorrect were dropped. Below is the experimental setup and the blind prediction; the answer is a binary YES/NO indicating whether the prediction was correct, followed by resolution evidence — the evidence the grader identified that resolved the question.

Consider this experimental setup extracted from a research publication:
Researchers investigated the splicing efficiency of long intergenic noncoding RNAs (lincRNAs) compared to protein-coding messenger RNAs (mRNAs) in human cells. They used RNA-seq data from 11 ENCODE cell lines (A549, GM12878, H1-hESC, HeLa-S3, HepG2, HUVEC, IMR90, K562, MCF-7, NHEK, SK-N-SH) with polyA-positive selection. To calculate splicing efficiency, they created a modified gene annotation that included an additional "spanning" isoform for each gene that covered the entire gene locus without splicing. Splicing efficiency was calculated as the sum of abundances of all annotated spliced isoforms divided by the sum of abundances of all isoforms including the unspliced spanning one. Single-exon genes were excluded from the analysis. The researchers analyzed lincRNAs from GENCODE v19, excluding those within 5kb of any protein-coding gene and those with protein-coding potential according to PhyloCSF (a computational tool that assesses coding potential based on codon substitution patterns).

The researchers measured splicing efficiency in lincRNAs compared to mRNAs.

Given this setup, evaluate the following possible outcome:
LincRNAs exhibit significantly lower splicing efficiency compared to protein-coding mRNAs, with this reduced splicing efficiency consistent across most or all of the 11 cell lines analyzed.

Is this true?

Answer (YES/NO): YES